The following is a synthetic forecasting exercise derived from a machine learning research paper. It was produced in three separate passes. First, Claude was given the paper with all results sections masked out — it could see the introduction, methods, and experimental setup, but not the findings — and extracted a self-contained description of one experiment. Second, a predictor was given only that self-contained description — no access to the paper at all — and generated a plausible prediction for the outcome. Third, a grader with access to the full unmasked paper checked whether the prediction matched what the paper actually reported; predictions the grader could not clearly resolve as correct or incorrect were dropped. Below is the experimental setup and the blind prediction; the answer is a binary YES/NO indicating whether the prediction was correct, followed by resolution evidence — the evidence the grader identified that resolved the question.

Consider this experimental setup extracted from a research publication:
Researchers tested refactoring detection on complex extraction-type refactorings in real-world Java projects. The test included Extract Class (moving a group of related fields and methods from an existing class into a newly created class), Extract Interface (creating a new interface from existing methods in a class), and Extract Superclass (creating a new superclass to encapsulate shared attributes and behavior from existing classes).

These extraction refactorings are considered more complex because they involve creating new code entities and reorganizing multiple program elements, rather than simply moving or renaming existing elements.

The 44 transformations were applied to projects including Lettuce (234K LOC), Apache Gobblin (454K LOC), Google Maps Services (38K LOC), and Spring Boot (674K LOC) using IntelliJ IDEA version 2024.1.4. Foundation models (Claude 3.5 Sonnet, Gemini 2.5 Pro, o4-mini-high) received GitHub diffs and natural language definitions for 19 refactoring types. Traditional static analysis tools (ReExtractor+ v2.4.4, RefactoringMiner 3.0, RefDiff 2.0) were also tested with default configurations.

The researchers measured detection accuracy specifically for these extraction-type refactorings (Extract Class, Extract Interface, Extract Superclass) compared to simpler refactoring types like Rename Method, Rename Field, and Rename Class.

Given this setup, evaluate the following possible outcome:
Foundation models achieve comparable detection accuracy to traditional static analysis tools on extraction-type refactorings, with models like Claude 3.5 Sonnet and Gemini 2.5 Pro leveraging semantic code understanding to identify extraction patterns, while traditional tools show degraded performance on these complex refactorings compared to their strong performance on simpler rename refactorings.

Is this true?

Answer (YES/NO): NO